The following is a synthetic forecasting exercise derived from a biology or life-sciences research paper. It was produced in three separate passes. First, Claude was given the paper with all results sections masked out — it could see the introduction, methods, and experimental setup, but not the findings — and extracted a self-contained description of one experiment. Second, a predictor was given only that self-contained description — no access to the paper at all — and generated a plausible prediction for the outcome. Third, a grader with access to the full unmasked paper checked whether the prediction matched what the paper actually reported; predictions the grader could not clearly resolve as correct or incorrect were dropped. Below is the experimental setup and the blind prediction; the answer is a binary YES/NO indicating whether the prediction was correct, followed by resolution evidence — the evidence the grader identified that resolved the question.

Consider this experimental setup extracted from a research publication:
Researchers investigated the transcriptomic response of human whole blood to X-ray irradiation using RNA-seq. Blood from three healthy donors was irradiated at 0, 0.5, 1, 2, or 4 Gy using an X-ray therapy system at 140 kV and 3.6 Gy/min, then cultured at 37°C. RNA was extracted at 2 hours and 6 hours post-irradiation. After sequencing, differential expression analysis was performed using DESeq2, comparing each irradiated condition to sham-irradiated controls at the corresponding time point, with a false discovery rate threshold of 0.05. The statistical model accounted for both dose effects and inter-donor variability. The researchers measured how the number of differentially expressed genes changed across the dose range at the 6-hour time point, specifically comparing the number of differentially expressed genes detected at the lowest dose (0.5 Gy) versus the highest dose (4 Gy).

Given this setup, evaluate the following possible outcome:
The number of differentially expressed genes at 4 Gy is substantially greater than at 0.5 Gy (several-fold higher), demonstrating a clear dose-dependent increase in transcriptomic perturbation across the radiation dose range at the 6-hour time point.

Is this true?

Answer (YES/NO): YES